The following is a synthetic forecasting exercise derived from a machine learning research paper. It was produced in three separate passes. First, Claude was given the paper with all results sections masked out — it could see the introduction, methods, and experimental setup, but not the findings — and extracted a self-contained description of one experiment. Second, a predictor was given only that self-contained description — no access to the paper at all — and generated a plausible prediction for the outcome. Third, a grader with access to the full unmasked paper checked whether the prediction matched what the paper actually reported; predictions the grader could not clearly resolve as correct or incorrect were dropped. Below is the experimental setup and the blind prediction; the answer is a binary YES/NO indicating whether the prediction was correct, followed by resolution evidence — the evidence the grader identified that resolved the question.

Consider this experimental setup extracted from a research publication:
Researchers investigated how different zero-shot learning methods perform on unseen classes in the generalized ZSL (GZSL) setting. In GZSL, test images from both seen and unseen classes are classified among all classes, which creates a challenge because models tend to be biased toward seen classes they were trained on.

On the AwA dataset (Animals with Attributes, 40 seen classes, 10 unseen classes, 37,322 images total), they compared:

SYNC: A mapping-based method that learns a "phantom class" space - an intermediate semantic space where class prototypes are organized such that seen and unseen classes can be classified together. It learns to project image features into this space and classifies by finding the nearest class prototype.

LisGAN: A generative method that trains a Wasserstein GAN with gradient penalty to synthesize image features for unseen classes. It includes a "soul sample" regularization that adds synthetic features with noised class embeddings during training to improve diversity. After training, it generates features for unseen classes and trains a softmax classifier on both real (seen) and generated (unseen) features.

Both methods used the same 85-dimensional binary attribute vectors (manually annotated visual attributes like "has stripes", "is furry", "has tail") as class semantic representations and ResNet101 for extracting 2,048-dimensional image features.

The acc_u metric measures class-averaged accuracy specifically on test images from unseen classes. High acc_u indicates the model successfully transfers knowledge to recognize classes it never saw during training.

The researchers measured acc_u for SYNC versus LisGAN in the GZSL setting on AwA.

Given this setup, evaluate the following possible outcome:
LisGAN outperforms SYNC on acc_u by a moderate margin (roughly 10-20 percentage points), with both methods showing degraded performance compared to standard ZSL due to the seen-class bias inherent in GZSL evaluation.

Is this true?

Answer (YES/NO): NO